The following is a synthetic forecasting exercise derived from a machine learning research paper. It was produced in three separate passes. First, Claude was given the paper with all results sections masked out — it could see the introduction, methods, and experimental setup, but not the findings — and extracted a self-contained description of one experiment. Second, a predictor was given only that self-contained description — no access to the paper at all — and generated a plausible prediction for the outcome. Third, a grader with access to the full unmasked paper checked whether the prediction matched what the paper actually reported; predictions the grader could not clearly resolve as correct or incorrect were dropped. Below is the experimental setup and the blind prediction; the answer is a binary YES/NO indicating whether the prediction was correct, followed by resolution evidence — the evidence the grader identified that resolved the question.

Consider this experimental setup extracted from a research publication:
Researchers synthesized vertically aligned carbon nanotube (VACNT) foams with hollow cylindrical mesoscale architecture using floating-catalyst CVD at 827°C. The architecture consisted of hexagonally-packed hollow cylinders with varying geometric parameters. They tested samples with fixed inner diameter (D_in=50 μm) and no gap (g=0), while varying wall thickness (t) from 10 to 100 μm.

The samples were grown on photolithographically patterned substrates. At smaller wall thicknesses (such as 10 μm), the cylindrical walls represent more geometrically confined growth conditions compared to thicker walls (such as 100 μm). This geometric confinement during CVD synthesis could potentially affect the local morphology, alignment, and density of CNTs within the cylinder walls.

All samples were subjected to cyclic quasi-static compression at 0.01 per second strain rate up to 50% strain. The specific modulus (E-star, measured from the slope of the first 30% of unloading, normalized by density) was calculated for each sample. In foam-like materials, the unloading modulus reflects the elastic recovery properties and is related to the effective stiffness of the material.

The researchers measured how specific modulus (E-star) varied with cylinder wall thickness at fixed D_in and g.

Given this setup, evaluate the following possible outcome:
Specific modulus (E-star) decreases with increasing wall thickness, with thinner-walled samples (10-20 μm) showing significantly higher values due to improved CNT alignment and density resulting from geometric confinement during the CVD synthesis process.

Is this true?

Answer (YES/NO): YES